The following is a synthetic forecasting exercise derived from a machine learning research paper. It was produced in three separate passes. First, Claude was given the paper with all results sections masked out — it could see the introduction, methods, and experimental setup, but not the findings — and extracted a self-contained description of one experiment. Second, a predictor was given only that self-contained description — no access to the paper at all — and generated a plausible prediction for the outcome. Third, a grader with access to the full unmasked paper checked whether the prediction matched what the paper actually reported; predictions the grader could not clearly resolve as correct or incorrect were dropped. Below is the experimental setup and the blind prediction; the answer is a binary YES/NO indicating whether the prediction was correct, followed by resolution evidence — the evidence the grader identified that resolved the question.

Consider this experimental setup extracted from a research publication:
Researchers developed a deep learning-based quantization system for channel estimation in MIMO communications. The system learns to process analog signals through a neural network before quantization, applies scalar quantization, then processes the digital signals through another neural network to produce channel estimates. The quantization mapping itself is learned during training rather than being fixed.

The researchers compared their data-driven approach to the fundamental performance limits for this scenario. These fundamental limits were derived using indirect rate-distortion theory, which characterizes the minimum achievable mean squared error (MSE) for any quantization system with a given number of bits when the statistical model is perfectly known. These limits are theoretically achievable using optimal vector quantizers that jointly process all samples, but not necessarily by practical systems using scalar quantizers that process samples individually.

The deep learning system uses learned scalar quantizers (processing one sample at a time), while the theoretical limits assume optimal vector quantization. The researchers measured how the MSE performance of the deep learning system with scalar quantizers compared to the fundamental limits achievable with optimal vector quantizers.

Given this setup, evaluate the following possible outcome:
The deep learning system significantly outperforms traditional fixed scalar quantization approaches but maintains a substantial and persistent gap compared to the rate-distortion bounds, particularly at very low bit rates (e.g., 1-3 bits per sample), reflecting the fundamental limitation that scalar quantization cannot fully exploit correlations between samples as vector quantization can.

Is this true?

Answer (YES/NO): NO